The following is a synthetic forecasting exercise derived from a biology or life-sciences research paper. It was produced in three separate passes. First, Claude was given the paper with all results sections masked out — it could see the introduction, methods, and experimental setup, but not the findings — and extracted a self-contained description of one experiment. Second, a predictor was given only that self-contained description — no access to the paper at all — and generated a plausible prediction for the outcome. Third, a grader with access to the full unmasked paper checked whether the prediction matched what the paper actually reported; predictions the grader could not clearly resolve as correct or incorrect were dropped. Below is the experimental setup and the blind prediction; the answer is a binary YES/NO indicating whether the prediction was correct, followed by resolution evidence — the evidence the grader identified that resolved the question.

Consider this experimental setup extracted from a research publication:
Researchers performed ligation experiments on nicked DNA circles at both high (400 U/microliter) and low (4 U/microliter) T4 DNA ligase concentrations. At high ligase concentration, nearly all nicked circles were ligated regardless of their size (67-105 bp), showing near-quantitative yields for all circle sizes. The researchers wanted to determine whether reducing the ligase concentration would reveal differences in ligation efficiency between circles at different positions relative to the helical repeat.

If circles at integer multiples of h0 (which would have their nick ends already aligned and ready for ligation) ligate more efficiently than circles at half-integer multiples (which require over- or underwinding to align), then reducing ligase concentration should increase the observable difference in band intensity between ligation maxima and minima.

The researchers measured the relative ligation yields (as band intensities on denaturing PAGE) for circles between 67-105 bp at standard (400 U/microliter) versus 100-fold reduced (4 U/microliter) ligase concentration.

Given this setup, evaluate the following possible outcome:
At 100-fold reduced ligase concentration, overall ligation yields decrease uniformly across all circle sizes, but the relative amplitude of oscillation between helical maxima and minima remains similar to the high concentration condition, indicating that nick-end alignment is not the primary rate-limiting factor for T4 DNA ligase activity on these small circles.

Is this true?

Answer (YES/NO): NO